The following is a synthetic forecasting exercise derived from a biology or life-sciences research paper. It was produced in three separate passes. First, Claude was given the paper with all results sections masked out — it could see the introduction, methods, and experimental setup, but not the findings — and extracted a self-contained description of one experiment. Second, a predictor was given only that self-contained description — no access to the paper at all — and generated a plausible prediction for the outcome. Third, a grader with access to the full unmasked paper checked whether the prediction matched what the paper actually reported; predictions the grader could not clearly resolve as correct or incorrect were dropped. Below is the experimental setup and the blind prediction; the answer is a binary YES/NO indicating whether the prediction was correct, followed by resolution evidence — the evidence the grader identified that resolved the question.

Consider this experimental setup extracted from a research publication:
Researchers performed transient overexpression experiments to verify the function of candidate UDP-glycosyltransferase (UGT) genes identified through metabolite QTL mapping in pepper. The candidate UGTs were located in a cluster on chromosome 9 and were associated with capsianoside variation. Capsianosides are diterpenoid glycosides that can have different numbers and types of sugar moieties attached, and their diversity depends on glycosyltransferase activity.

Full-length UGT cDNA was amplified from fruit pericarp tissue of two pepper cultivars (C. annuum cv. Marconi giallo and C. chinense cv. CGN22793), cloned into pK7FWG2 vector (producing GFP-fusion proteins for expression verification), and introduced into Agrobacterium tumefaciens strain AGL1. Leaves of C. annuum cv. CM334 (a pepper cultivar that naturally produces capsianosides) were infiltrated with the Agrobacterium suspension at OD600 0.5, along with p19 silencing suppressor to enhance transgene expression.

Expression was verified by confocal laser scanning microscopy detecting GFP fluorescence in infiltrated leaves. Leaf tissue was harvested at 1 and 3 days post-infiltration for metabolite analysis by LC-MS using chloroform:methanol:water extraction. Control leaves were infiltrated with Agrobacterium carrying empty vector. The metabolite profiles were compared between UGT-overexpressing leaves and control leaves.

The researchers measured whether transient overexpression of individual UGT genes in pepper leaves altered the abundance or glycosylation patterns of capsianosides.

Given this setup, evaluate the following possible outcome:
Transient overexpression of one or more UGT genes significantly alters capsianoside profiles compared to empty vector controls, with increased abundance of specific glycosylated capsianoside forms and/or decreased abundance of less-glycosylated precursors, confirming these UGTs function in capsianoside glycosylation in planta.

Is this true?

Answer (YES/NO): YES